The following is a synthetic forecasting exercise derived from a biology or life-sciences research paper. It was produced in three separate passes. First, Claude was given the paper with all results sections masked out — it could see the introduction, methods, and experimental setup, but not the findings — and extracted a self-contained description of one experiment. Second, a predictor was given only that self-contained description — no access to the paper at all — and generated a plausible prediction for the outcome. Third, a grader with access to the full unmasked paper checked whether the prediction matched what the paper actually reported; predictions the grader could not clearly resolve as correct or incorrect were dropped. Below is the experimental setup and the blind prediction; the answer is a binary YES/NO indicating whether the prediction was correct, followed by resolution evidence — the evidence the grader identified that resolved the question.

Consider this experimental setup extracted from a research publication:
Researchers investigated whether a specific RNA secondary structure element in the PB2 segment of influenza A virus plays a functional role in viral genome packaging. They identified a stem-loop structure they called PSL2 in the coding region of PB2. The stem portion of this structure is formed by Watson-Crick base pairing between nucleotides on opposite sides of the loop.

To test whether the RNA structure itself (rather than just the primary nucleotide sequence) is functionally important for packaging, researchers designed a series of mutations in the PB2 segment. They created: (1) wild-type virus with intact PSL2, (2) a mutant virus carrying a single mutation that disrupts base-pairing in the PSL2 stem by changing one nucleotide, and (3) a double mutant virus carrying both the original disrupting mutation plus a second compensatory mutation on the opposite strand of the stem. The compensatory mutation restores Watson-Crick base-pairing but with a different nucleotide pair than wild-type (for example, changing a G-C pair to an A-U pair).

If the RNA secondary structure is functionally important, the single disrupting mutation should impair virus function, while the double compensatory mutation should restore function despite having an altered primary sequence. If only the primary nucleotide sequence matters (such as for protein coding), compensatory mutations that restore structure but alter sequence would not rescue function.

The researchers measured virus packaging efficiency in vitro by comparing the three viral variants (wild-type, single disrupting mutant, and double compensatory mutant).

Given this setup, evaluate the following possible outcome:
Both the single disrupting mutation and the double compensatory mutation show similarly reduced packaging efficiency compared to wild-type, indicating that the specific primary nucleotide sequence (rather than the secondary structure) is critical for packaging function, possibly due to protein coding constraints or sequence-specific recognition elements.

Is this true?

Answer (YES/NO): NO